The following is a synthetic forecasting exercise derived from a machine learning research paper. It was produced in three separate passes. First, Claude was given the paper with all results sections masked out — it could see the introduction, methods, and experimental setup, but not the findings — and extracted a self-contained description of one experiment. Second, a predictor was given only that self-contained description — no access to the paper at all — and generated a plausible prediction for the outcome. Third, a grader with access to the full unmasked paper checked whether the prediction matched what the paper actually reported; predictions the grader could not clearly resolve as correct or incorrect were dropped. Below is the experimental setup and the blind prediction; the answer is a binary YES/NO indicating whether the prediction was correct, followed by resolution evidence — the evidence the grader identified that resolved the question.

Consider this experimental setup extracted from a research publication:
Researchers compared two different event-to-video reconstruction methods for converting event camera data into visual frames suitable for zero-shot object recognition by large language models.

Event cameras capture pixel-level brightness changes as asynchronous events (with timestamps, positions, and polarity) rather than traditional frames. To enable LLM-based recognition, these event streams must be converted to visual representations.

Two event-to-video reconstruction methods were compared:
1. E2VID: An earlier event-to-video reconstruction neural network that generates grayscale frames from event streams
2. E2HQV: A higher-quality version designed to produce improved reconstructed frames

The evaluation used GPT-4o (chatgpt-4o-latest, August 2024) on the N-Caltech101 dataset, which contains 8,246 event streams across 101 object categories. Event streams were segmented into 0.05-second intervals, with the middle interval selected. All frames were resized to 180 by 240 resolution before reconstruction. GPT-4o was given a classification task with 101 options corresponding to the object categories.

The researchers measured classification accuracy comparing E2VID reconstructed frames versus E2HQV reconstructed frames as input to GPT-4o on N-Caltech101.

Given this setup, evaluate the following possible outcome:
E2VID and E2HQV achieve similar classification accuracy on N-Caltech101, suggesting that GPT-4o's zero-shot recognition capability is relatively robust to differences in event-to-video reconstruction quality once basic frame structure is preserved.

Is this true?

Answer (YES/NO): YES